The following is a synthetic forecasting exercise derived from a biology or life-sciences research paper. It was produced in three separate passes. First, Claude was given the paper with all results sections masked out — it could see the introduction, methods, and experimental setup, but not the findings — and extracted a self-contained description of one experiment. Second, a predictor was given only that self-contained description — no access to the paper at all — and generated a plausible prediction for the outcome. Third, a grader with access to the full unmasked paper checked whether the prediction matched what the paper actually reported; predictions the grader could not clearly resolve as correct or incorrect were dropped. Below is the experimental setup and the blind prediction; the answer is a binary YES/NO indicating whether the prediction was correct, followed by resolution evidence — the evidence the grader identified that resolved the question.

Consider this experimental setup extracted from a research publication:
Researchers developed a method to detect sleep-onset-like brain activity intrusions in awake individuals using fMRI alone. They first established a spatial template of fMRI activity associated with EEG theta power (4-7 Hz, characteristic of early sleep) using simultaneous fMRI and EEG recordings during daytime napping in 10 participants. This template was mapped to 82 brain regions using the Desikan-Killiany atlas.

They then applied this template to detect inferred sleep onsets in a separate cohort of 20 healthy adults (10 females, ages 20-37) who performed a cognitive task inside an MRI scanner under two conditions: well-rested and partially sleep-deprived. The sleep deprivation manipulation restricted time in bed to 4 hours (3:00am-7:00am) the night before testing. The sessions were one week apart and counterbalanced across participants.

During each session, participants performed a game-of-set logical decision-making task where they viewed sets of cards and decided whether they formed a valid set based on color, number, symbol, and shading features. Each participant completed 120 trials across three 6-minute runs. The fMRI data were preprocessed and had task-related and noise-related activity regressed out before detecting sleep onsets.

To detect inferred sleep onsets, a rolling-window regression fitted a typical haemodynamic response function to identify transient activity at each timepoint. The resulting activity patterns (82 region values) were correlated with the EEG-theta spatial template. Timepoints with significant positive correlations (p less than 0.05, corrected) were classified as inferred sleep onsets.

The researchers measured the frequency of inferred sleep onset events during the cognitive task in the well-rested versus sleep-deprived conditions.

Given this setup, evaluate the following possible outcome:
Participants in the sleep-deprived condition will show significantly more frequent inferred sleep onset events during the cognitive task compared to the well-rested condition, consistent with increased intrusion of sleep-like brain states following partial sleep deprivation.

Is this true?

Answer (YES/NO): NO